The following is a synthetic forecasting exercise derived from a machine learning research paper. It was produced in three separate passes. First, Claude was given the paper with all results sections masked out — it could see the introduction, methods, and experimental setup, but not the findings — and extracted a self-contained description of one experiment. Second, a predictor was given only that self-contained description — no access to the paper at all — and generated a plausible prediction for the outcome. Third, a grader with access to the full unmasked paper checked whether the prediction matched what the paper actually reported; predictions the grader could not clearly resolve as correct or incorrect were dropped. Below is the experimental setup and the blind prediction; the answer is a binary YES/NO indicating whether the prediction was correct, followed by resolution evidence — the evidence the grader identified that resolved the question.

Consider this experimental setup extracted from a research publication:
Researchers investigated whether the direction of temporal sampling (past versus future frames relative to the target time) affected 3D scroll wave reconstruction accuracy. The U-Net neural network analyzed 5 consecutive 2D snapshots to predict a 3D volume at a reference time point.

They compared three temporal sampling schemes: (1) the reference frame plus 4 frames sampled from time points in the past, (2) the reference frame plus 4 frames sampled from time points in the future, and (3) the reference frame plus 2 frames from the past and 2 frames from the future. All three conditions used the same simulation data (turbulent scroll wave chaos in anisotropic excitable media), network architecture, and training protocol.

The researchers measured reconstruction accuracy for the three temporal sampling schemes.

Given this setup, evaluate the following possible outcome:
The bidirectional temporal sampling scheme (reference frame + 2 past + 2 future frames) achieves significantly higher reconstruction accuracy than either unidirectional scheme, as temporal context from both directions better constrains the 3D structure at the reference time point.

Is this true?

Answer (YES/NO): NO